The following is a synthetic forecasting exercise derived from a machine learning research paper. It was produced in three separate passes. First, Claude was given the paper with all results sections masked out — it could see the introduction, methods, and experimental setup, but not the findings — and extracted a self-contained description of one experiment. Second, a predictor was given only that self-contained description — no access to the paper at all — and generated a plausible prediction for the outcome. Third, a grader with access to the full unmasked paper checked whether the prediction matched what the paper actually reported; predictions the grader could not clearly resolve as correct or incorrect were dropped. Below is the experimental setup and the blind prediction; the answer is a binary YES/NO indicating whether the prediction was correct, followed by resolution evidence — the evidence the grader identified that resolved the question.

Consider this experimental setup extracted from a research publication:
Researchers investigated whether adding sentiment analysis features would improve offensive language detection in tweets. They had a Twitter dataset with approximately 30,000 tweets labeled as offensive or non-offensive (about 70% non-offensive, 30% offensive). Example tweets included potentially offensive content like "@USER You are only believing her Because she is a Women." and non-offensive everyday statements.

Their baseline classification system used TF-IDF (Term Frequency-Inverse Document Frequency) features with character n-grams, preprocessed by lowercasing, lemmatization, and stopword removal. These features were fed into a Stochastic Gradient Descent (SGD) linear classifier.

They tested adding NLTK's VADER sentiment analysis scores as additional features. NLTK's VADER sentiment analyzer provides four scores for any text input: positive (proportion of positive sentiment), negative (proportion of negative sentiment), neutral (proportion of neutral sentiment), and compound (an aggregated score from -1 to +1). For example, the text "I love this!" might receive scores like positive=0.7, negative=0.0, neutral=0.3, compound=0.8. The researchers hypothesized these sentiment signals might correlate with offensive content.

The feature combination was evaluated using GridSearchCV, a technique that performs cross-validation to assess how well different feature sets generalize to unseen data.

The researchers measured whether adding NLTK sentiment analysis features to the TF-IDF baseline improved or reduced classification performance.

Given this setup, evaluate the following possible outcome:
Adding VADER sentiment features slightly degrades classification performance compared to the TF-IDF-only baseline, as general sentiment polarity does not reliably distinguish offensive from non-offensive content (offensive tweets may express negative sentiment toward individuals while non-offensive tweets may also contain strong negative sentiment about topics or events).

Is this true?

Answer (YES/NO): YES